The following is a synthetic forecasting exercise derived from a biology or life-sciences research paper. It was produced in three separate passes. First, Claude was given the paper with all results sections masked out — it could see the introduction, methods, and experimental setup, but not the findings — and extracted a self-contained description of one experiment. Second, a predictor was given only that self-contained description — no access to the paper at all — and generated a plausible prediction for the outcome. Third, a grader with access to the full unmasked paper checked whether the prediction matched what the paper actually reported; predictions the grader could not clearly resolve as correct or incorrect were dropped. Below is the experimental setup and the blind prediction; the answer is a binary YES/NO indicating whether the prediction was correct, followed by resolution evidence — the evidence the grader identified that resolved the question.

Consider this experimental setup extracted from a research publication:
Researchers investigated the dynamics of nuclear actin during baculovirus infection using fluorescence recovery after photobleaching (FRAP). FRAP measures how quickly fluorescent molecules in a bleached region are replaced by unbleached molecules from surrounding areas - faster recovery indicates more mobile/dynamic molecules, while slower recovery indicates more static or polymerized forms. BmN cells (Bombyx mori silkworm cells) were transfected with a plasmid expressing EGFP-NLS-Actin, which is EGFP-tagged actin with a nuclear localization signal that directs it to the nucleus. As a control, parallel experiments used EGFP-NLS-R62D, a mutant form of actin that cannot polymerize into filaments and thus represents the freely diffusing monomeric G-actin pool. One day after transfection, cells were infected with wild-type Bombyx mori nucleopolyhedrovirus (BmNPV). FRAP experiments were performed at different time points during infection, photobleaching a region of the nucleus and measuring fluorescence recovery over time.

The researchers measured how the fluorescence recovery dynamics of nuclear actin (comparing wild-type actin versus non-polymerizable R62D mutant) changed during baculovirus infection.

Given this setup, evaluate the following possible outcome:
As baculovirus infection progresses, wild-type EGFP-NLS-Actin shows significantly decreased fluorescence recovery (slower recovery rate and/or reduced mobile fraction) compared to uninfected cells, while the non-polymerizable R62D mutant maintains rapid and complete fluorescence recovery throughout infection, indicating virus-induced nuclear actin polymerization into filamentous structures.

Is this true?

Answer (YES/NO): NO